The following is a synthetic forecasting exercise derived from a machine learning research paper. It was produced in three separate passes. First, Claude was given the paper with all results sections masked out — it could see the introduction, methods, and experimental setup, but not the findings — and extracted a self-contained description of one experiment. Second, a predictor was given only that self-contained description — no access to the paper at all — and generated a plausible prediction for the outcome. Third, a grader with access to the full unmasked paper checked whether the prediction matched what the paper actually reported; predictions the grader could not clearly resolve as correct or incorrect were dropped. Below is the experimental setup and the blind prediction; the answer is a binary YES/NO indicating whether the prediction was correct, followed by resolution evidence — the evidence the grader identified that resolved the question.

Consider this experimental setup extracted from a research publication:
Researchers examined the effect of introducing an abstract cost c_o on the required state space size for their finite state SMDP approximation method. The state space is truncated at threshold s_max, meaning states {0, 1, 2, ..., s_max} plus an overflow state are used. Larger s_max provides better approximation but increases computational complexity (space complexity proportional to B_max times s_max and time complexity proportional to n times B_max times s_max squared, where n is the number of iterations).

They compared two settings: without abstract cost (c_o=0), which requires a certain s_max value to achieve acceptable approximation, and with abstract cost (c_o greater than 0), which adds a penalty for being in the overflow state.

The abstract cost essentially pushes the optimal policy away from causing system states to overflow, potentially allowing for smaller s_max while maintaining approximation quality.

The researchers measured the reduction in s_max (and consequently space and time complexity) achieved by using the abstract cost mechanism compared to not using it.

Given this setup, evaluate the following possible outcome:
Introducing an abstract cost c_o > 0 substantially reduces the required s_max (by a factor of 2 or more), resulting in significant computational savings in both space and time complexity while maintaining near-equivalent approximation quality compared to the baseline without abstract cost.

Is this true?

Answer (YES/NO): YES